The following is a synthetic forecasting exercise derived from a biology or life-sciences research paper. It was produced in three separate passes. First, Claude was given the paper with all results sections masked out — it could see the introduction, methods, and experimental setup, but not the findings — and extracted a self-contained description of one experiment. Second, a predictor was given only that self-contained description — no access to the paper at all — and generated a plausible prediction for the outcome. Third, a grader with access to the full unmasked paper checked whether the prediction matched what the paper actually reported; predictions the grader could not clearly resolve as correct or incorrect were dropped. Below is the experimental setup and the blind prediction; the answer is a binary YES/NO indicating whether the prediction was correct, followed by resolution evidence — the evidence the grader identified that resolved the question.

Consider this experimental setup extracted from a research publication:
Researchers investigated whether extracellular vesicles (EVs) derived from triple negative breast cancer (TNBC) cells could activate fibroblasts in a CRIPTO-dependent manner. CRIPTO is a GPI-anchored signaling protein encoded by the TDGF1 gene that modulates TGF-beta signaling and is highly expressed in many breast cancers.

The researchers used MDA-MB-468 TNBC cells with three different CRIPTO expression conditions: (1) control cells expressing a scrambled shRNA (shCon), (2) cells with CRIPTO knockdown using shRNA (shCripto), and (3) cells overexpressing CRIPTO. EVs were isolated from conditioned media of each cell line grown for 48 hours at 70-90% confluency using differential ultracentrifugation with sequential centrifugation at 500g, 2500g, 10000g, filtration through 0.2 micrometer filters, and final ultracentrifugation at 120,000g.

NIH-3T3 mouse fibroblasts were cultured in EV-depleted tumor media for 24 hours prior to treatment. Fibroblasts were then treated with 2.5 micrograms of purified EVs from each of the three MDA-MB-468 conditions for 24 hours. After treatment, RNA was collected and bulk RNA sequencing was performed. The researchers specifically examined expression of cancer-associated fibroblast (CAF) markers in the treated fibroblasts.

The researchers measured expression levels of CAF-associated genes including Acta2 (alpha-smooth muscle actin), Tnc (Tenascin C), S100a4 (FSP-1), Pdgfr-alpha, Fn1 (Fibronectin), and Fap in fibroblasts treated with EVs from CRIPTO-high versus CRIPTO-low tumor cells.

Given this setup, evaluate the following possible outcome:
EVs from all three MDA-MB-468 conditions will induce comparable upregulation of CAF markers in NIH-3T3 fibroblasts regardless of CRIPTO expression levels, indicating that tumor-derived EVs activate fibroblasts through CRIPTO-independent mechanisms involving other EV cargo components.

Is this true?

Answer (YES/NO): NO